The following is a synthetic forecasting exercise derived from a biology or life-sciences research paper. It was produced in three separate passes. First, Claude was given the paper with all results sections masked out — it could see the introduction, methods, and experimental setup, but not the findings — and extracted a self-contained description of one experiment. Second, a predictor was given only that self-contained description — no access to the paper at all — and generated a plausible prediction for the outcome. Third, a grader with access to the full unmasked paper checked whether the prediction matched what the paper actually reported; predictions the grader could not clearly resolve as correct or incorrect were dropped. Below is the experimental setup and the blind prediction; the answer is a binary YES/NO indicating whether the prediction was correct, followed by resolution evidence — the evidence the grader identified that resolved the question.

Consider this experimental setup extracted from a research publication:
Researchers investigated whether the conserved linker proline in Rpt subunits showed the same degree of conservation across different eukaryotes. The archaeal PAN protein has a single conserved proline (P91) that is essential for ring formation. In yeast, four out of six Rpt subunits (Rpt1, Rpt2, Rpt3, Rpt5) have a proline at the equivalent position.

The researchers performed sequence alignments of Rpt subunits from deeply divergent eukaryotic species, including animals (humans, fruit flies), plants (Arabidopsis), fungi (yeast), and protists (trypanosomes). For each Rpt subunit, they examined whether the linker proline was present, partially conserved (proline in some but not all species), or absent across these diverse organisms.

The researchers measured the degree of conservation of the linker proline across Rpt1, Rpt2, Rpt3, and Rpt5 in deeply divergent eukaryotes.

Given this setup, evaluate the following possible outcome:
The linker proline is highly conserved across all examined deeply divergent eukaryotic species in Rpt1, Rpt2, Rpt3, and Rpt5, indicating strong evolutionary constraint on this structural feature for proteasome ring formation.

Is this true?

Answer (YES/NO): NO